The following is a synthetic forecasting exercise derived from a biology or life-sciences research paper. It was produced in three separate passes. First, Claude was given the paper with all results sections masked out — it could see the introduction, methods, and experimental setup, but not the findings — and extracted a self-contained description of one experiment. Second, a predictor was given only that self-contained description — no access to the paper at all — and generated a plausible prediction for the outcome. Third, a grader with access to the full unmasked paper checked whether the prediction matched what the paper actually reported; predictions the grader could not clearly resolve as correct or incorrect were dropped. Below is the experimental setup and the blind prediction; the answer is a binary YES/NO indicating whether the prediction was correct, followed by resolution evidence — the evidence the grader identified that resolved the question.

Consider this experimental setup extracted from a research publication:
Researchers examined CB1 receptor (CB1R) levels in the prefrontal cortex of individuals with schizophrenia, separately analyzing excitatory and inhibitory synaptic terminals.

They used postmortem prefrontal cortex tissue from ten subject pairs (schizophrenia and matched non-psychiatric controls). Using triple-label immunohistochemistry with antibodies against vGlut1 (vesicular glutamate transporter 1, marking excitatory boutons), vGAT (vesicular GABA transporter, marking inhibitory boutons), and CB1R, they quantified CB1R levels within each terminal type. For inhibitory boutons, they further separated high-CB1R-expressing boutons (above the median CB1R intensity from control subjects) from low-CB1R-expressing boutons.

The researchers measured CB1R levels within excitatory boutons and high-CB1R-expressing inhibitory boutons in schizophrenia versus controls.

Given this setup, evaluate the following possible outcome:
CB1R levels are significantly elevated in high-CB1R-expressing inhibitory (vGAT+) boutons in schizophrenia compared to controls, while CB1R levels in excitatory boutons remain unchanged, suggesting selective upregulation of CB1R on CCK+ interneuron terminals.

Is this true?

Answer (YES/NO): NO